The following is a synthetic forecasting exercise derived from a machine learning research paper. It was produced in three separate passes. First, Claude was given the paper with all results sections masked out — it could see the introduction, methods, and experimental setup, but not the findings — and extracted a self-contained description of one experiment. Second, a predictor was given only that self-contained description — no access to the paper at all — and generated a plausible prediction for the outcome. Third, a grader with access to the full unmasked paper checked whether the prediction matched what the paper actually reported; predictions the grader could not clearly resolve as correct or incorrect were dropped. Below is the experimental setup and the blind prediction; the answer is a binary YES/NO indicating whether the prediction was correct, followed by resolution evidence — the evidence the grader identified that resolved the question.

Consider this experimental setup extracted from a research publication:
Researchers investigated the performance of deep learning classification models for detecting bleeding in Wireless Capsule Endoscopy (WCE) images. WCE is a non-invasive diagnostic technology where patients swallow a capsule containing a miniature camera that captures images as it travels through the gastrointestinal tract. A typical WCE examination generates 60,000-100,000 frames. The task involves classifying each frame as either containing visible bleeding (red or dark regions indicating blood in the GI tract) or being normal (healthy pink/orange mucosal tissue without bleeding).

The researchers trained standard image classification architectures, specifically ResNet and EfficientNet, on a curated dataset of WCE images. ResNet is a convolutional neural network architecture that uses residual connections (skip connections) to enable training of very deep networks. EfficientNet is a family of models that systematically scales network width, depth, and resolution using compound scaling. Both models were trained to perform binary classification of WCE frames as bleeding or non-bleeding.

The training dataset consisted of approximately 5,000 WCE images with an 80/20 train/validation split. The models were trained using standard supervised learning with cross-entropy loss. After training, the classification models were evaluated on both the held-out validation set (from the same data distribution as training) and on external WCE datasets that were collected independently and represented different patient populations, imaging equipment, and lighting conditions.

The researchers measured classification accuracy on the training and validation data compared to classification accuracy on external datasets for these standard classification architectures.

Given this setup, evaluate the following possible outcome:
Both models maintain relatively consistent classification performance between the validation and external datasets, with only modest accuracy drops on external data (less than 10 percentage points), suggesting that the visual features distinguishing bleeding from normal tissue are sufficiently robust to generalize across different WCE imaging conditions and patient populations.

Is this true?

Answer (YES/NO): NO